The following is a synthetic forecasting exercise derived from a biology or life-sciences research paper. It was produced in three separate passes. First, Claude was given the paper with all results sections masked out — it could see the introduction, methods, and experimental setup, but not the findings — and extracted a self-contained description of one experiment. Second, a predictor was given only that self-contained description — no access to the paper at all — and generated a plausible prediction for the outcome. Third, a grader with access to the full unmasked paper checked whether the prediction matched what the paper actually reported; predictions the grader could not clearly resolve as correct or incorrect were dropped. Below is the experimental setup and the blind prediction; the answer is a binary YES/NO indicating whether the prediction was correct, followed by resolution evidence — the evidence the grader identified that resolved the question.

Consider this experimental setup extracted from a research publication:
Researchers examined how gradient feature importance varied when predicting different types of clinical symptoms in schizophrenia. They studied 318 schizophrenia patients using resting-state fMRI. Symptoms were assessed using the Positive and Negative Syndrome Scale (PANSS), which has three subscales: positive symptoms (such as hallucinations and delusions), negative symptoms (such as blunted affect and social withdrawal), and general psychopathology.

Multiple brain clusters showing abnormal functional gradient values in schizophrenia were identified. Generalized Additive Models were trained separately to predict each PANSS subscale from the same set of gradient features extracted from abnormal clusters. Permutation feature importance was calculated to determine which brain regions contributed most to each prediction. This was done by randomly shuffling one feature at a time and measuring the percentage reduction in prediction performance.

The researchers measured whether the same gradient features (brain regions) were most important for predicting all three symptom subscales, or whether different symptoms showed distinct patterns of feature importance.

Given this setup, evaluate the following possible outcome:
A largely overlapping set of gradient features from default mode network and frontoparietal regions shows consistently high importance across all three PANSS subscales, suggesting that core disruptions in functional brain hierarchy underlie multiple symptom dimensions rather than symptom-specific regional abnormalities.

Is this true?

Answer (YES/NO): NO